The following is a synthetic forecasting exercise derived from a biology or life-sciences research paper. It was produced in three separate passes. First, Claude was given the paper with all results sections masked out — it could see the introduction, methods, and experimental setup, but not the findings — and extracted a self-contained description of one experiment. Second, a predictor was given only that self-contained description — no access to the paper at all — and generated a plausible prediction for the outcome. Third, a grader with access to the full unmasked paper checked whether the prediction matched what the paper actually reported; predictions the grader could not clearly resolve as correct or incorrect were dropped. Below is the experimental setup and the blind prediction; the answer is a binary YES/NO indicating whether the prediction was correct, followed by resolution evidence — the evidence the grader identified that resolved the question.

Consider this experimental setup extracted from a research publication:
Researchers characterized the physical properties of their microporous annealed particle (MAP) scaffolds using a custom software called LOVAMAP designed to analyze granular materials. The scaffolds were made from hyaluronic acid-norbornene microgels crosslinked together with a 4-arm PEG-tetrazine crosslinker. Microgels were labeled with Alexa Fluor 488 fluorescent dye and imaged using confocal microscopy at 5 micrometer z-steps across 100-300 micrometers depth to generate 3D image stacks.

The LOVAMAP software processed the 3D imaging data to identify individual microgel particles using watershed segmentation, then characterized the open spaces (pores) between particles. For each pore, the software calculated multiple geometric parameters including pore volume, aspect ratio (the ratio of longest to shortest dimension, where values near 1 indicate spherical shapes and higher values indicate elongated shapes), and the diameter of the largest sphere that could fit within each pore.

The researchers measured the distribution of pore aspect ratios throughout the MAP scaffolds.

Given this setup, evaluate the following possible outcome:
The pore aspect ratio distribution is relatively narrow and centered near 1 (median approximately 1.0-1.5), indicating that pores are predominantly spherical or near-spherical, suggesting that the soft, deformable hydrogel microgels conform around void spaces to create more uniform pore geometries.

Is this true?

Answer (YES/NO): NO